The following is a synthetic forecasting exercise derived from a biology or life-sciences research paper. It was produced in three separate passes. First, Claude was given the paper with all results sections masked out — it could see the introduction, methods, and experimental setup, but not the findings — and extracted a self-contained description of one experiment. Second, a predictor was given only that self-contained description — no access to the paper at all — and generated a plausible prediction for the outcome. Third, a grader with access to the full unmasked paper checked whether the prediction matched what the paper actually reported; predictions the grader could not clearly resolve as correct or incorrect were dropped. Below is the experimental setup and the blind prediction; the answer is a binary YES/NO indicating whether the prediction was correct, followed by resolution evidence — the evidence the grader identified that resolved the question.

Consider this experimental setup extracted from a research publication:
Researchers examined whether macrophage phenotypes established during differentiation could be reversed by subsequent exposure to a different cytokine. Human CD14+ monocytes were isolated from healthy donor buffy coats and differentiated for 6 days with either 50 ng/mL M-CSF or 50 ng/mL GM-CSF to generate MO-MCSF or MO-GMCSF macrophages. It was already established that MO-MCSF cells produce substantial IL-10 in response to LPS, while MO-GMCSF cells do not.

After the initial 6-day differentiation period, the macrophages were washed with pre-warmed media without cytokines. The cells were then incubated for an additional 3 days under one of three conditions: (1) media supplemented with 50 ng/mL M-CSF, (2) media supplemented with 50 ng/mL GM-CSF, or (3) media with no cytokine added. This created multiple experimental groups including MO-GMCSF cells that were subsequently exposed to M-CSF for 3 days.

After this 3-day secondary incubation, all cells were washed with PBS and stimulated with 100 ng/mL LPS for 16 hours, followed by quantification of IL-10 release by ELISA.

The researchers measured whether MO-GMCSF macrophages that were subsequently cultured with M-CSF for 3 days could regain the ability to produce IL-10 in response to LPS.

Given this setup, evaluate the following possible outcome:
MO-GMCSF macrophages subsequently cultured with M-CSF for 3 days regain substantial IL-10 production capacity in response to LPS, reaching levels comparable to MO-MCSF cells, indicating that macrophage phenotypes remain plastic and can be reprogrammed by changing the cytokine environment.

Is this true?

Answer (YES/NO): NO